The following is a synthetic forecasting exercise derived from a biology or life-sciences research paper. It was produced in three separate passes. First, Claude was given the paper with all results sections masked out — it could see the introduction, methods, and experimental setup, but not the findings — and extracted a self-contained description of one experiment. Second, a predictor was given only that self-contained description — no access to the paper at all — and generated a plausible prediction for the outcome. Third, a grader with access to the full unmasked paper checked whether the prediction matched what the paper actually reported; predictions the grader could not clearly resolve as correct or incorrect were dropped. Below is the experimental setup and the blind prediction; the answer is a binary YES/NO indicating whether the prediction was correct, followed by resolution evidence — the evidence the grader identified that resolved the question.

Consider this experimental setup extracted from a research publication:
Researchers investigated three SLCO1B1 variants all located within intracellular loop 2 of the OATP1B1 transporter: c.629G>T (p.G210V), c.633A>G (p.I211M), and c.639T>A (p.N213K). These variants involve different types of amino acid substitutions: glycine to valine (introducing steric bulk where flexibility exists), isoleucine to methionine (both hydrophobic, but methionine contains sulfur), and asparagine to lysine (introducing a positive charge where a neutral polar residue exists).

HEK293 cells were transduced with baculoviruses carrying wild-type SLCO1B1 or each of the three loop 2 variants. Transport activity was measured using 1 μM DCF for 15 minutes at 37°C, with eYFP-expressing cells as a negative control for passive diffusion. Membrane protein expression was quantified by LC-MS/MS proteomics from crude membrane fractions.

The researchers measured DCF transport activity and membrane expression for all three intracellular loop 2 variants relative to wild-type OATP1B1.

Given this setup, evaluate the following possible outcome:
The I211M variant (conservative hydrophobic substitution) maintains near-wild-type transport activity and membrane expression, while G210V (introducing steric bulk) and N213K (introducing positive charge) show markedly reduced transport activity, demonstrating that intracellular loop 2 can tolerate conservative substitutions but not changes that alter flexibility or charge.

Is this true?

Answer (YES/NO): NO